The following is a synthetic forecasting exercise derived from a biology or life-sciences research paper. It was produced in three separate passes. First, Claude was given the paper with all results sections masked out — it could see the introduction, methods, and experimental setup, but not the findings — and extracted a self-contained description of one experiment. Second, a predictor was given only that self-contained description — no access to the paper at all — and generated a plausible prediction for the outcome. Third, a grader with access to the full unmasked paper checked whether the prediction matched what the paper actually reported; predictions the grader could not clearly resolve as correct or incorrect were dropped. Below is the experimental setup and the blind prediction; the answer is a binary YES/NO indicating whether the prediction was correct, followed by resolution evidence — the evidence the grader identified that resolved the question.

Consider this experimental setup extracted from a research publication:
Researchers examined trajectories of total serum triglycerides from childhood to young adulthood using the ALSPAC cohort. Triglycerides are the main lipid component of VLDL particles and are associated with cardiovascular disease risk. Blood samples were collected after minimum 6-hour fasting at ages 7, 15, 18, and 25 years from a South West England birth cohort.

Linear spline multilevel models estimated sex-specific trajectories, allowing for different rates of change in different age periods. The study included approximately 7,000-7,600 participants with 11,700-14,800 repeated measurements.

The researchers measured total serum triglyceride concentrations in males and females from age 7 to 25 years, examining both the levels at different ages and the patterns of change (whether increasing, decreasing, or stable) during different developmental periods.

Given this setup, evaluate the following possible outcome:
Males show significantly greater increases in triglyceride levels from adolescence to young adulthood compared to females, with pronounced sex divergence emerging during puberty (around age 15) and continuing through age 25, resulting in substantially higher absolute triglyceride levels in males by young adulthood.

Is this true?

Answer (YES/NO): NO